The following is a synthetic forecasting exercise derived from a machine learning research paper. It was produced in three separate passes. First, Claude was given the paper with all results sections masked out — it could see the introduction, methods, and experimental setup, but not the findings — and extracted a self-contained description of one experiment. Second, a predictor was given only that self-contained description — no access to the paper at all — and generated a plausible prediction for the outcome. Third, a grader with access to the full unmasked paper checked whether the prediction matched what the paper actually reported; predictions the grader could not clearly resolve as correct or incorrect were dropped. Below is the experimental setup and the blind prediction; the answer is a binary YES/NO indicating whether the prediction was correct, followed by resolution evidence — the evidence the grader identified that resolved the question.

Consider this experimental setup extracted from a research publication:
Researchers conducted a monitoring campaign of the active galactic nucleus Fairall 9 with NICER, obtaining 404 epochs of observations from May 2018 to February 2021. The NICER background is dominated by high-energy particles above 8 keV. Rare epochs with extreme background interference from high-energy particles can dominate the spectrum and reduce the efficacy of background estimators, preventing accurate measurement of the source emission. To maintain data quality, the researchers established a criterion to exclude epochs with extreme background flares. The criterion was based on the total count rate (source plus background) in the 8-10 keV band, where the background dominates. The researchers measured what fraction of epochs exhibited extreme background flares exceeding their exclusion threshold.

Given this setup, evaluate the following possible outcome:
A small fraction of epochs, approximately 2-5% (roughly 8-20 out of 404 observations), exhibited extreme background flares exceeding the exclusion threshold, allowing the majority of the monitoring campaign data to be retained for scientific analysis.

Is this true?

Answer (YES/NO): NO